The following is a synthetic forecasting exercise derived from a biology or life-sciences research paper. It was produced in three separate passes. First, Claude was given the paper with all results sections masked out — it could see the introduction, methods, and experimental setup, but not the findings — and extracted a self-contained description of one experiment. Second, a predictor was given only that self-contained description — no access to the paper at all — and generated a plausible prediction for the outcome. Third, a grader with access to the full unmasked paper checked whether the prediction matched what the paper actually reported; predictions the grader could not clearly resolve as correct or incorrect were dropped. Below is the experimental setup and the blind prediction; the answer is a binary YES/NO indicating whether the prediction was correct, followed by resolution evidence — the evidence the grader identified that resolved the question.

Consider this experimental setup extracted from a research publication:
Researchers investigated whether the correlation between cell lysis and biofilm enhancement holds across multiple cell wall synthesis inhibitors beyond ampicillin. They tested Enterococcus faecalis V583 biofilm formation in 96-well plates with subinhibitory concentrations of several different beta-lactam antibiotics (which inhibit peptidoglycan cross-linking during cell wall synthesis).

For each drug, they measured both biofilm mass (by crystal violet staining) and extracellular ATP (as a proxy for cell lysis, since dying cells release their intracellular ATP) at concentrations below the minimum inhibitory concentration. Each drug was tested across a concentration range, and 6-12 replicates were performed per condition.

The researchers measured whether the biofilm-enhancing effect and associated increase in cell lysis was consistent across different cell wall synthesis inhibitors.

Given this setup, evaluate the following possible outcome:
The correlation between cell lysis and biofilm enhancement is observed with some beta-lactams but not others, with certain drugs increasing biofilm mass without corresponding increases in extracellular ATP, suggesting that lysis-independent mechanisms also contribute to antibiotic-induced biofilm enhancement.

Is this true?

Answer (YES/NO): NO